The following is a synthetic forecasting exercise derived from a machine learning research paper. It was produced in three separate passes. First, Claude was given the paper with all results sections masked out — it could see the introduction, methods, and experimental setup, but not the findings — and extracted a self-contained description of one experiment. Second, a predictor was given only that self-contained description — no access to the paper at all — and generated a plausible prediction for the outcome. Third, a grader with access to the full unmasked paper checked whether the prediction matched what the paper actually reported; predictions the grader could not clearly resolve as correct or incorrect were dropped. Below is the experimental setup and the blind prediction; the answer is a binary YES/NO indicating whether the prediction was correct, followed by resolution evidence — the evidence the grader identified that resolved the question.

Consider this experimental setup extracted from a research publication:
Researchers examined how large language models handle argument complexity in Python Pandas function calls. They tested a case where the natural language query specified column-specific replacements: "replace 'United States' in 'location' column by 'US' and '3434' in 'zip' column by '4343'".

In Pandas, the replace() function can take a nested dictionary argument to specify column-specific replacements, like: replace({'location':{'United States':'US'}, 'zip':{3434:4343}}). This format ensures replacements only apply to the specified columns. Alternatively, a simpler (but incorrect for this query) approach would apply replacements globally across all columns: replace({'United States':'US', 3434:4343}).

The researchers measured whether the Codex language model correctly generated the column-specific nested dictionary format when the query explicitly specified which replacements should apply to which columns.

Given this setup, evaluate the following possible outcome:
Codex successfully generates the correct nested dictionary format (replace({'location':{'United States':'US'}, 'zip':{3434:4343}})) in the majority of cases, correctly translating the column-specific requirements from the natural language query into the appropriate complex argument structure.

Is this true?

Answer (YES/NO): NO